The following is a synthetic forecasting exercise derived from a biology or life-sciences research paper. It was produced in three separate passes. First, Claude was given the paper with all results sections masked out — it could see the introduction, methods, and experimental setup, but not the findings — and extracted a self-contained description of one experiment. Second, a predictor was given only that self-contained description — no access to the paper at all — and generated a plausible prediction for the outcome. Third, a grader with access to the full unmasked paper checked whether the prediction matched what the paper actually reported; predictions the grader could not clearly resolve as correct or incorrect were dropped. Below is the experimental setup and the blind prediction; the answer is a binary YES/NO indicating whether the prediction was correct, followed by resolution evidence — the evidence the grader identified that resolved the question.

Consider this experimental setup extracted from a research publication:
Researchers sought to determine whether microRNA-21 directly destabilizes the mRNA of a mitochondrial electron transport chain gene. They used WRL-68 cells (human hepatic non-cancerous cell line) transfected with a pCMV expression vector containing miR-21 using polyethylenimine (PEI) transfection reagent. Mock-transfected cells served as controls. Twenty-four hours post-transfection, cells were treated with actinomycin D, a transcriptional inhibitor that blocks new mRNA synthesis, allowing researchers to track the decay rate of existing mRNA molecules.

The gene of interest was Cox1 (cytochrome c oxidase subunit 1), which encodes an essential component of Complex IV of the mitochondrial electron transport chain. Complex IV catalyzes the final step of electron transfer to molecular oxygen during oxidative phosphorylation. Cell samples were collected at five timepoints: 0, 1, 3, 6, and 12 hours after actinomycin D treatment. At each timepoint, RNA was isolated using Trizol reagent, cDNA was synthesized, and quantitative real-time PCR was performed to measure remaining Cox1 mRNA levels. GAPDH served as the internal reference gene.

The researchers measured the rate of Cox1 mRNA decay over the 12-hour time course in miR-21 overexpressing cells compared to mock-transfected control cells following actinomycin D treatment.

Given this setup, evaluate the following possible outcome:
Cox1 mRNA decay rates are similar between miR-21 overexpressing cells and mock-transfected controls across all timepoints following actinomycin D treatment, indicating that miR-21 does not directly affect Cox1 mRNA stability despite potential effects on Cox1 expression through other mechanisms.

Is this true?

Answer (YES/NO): NO